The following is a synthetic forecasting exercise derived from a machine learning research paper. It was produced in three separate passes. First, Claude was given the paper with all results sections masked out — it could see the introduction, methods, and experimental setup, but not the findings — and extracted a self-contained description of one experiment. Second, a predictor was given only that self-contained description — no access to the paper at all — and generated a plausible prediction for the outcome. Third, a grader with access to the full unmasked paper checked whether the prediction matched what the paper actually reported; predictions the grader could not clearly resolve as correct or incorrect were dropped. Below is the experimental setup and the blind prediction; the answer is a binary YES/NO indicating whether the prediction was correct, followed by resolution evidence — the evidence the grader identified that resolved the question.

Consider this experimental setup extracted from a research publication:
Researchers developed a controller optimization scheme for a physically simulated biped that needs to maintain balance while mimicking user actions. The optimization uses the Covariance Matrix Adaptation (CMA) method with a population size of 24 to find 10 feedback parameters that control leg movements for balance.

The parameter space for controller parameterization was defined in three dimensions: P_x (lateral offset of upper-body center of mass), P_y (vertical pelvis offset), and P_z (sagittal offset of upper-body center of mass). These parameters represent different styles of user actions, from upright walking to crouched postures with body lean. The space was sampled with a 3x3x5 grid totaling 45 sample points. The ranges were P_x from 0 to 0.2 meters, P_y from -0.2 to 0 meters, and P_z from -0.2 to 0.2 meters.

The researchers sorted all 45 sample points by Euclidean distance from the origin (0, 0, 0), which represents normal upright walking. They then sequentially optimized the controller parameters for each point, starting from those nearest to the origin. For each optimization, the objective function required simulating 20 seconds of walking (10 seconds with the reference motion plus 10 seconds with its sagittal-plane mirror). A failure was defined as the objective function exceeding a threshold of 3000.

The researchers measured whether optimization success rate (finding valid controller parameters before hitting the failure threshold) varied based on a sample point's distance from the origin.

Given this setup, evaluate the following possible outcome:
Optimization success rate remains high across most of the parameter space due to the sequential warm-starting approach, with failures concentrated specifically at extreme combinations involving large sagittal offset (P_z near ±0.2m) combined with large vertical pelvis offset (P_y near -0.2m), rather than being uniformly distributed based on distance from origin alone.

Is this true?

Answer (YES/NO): NO